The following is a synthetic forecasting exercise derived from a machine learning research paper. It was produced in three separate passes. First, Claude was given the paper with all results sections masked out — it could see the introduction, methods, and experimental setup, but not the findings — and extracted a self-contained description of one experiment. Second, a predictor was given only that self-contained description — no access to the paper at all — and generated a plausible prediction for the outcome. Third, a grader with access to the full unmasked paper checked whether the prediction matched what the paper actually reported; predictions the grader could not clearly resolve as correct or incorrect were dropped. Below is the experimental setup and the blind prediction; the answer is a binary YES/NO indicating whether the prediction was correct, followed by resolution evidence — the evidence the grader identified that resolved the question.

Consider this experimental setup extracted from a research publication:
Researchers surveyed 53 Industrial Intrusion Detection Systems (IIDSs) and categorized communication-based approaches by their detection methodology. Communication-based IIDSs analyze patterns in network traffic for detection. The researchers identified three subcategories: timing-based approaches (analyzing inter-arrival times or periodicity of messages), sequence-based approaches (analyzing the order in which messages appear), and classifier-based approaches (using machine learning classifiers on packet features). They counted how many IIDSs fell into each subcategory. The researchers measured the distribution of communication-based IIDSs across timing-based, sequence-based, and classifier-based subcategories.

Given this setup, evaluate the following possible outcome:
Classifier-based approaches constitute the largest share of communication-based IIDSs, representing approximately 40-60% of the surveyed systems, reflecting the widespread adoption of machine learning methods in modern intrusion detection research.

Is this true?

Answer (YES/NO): NO